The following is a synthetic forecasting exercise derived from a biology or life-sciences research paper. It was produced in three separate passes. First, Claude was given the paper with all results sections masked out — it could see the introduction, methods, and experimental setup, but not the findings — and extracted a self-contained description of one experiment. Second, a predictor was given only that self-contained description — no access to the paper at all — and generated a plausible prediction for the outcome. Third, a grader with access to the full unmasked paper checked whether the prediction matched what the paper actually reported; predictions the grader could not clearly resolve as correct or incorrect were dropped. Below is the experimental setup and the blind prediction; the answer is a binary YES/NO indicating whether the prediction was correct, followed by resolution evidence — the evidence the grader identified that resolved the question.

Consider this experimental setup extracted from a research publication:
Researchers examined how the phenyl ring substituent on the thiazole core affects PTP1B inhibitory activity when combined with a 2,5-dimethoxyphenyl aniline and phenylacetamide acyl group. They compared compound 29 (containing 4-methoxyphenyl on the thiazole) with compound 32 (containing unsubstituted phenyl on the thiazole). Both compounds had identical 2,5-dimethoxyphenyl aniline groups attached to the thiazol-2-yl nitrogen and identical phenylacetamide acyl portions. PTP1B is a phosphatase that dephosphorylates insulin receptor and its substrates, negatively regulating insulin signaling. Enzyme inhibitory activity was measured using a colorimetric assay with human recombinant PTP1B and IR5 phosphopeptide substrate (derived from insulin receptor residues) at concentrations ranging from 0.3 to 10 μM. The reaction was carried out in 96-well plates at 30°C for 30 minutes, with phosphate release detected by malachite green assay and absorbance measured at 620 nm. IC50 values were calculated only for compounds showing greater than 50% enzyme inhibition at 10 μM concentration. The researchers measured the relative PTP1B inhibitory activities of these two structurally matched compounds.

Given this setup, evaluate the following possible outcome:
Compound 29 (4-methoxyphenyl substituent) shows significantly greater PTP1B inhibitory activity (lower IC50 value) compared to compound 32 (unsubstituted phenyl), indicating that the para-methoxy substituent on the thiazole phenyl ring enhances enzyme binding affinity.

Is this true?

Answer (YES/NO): YES